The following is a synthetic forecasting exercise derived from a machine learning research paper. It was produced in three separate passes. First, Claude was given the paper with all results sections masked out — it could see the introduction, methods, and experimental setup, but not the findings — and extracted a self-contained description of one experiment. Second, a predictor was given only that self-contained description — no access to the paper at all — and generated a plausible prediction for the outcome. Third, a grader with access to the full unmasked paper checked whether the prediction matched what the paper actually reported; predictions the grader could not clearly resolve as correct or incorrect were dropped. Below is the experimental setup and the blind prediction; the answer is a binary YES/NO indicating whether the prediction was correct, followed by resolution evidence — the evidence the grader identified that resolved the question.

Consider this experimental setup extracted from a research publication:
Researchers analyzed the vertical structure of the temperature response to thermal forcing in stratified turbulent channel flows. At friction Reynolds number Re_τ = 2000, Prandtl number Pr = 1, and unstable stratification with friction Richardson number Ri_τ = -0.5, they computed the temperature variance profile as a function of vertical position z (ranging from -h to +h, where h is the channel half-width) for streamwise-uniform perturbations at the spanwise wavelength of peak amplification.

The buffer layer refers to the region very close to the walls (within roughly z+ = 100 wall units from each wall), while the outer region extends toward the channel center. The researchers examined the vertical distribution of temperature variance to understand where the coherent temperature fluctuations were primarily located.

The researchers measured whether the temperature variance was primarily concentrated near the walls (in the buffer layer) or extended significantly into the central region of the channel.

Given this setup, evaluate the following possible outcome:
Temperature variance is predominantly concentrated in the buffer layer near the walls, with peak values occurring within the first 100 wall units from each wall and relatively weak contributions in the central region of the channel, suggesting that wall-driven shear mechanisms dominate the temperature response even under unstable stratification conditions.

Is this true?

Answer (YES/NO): NO